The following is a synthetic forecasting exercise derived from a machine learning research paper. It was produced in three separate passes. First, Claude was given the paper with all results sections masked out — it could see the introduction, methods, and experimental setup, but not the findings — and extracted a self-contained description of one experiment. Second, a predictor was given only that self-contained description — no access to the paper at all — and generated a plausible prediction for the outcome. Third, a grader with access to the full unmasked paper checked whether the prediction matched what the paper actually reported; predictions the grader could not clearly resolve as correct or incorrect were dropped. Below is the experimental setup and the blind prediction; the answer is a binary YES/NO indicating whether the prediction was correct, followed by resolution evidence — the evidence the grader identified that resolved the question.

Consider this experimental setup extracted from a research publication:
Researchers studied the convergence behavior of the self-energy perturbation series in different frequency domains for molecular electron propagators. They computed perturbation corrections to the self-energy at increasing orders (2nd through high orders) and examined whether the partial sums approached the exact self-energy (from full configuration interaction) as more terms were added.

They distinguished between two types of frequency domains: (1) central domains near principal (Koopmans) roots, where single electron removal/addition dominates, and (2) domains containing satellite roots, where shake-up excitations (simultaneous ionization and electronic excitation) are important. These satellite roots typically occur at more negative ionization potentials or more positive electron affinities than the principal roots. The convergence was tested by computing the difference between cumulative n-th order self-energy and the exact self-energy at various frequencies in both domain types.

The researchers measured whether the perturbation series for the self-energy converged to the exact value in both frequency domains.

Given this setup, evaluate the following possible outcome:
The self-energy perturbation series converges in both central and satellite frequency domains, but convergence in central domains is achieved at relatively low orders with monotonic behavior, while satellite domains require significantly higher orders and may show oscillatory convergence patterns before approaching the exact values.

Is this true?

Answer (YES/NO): NO